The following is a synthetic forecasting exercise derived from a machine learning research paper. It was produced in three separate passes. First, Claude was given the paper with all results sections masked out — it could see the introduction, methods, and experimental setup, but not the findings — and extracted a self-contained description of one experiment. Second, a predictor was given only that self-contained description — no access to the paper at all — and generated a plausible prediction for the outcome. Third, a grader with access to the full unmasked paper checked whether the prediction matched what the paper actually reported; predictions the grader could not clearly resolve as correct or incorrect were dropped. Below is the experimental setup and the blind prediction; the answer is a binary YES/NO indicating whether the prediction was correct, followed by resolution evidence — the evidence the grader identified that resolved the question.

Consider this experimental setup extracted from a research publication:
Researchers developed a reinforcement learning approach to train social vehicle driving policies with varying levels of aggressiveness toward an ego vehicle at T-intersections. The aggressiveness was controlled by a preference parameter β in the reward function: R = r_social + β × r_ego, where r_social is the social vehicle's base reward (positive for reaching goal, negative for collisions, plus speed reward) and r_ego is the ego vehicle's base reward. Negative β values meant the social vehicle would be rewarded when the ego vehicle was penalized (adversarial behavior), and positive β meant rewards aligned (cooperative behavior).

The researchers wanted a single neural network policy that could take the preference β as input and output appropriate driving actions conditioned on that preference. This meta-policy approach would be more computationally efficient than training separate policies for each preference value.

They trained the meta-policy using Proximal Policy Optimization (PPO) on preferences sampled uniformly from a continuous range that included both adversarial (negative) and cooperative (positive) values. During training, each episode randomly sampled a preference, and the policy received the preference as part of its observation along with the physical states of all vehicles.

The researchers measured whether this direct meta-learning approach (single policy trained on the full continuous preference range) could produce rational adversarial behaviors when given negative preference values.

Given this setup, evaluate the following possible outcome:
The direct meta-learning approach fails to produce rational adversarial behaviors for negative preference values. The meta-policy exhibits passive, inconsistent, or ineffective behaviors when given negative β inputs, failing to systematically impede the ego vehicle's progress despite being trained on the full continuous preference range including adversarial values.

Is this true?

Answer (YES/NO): YES